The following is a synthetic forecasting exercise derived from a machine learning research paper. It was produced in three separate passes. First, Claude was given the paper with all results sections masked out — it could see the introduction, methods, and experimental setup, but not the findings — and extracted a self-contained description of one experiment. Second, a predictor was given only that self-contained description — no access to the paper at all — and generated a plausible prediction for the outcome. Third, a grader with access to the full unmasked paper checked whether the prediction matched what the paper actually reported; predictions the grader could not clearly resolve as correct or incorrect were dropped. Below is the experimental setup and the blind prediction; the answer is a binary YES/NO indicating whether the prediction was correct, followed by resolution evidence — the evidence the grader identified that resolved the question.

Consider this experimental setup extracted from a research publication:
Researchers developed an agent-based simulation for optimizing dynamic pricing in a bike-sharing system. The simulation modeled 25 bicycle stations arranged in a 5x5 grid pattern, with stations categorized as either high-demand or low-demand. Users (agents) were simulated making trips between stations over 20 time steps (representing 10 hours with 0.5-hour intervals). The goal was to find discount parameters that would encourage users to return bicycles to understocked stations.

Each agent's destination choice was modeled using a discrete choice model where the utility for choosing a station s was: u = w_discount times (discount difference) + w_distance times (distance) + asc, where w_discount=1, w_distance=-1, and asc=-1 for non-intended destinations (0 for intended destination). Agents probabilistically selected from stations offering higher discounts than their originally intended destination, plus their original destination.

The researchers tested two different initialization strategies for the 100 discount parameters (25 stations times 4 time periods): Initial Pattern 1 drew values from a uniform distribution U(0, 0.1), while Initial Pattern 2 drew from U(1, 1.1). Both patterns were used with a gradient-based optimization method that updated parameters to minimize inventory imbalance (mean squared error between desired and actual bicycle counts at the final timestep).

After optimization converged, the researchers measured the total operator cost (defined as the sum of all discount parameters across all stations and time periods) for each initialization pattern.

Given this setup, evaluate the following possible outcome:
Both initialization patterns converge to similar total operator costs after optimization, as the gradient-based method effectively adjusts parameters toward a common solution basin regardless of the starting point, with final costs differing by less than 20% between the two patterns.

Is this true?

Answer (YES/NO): NO